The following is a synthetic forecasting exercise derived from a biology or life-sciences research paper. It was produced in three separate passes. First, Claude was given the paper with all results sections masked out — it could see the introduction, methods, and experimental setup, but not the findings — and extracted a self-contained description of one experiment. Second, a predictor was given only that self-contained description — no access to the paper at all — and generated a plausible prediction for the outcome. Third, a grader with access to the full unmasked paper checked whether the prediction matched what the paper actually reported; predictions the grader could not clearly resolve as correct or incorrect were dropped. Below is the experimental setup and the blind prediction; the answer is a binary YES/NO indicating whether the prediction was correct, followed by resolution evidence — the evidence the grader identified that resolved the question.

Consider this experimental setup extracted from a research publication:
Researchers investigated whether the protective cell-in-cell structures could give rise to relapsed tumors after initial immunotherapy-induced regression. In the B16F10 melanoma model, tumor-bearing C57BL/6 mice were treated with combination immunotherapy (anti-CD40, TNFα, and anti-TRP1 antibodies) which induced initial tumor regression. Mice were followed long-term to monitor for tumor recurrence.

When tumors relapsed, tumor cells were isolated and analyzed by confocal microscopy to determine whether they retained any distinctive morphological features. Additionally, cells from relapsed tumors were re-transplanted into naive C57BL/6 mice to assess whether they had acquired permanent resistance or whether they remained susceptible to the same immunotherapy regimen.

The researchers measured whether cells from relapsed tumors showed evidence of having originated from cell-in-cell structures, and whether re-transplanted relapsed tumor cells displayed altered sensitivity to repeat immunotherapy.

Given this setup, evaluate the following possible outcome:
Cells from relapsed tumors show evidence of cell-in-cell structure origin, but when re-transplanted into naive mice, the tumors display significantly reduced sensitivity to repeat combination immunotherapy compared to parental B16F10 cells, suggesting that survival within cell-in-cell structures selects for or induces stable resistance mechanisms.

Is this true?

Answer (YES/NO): NO